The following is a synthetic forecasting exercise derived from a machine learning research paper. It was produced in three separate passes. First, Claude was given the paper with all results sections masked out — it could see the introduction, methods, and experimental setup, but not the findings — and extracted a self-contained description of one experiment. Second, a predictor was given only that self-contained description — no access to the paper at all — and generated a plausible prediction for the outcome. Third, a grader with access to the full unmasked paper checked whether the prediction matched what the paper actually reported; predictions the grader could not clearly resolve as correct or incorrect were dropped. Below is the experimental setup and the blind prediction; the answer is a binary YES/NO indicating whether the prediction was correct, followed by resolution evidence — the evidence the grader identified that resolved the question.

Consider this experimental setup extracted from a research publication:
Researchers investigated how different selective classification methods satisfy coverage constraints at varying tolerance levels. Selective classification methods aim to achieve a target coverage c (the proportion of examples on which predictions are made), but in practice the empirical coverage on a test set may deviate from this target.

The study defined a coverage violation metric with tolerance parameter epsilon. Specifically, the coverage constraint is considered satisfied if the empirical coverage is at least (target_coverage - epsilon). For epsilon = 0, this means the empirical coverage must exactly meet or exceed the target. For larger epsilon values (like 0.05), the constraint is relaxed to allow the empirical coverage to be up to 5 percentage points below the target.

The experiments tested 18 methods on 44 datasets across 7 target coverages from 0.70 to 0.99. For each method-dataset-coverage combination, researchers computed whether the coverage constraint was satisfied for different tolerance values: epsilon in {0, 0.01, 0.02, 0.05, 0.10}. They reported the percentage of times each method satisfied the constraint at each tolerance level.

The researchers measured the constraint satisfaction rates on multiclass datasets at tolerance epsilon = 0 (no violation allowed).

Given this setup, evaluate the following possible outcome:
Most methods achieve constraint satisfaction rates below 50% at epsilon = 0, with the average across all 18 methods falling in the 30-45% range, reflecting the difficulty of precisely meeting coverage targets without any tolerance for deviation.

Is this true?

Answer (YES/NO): NO